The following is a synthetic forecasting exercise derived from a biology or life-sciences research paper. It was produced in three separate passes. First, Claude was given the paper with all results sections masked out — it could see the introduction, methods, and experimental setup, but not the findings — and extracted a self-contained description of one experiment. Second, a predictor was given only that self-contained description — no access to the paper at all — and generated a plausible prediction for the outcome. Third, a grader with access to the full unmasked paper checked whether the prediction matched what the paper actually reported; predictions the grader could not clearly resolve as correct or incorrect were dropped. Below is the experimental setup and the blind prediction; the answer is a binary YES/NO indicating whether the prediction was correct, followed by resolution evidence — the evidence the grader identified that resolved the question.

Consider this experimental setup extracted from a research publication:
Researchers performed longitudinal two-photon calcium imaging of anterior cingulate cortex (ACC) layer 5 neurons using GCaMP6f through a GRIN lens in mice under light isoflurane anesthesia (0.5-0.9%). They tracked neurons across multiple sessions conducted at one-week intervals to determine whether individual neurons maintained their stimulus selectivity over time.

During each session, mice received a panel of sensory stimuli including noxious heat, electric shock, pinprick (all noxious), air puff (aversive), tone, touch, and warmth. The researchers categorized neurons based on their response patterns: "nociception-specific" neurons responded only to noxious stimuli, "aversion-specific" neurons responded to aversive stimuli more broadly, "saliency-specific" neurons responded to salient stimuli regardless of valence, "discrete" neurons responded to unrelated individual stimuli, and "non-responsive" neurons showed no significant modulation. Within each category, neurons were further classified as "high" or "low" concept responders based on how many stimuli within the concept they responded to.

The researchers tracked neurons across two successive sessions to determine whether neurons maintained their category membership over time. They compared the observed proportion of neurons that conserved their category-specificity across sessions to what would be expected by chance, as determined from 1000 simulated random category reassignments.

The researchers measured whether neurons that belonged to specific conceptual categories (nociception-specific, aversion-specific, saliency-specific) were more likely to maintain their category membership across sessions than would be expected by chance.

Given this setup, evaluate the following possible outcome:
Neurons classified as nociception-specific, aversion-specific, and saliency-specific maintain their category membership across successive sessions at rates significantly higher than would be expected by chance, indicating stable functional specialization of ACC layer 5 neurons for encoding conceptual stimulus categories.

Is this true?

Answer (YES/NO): YES